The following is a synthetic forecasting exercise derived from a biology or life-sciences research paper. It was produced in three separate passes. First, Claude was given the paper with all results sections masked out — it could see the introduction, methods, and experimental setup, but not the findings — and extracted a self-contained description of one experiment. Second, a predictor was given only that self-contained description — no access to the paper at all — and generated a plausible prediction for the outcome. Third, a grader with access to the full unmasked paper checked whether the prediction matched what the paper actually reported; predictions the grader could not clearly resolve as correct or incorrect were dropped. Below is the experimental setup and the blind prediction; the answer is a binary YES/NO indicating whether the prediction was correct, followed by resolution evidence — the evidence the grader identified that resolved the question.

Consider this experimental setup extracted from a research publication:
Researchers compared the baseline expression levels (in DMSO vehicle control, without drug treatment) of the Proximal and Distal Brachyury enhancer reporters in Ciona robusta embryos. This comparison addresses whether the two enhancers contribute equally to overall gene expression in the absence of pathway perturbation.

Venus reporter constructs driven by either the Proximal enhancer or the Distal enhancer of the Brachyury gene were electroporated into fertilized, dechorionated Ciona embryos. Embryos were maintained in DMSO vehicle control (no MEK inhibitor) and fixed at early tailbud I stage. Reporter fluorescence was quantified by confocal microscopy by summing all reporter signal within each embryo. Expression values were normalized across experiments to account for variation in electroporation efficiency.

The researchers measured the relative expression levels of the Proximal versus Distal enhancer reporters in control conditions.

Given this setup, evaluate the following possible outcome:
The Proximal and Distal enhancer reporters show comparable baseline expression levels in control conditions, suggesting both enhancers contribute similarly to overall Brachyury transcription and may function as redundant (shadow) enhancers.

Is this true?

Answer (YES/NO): NO